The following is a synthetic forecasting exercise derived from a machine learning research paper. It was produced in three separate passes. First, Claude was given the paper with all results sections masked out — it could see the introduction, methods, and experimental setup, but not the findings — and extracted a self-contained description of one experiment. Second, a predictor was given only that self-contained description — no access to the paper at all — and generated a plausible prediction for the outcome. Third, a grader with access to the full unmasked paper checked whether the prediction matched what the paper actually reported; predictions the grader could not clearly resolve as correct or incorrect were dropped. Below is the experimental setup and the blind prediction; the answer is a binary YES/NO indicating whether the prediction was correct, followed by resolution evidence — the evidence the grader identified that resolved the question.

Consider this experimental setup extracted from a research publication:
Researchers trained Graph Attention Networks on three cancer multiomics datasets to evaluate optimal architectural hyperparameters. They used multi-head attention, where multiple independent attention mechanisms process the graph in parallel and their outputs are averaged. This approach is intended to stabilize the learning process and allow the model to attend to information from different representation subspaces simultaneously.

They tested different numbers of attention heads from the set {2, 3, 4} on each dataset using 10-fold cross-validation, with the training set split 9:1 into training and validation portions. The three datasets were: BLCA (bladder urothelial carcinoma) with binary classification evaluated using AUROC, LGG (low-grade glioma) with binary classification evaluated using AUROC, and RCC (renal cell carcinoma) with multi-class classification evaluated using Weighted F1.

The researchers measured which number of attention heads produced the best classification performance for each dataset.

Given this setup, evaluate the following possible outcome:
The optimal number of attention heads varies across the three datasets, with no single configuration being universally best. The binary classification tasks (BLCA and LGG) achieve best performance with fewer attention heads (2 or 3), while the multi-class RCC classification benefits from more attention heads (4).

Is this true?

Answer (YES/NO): NO